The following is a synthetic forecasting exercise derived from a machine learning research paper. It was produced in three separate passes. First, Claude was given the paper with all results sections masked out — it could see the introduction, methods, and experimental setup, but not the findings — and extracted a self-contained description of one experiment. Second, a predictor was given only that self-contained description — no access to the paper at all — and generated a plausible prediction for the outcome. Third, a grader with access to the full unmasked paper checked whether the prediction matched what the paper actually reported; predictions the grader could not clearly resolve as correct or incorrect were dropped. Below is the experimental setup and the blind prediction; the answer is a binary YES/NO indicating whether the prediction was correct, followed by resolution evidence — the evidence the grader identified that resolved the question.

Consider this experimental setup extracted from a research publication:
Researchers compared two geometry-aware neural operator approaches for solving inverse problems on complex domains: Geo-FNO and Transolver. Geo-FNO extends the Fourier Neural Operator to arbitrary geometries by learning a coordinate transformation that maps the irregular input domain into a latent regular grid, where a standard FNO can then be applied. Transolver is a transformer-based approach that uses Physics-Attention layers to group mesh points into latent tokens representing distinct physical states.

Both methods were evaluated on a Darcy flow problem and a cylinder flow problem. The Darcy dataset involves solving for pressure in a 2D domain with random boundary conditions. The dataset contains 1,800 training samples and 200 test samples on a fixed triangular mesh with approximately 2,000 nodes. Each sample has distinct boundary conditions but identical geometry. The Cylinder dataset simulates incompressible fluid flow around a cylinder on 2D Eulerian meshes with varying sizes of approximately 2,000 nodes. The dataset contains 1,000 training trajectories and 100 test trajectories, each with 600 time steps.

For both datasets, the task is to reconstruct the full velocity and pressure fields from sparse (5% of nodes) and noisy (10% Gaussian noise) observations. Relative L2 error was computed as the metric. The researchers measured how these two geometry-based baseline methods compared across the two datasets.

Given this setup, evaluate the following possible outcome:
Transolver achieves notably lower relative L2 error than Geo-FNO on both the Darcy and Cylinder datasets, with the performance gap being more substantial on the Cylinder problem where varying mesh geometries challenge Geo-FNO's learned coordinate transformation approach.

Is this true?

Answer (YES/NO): NO